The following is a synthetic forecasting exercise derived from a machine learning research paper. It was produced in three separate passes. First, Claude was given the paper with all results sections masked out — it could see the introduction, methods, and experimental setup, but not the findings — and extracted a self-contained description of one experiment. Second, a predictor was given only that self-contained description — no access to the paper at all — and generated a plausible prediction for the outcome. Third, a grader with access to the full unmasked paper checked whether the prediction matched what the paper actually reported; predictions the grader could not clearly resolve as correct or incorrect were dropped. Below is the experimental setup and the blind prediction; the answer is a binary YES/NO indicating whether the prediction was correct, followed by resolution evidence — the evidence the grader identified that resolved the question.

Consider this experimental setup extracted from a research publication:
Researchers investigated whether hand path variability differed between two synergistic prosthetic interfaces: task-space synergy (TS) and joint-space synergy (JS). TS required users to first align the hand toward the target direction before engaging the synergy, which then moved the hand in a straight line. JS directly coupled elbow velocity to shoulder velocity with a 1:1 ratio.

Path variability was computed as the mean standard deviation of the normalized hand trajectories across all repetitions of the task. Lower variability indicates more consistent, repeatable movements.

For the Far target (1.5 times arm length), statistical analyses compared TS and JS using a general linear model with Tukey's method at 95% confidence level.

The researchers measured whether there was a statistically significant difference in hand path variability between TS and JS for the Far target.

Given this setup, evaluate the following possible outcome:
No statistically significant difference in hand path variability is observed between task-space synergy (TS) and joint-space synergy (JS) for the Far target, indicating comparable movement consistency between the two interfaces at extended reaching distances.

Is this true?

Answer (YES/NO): YES